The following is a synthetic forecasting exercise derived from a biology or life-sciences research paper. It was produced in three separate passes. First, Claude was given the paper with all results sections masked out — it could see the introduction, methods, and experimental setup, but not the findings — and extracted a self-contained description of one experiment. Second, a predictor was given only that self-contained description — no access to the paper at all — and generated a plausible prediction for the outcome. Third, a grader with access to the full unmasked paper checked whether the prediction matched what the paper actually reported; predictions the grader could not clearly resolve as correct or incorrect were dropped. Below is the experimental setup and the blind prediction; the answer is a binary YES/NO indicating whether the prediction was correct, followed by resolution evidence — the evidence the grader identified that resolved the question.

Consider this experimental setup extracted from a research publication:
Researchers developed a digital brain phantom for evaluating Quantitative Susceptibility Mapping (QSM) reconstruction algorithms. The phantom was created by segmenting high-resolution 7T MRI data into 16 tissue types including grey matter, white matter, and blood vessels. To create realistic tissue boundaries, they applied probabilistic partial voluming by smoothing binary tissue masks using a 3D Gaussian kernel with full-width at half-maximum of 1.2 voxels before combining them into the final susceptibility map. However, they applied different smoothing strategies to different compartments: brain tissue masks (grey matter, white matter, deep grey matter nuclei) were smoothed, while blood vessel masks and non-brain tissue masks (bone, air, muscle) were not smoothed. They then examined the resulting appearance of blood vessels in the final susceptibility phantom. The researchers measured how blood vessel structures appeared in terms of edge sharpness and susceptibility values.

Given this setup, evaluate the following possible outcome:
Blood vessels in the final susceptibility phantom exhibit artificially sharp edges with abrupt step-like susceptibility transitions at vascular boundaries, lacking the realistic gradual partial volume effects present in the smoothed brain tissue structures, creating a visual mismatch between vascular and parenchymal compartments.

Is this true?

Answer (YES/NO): NO